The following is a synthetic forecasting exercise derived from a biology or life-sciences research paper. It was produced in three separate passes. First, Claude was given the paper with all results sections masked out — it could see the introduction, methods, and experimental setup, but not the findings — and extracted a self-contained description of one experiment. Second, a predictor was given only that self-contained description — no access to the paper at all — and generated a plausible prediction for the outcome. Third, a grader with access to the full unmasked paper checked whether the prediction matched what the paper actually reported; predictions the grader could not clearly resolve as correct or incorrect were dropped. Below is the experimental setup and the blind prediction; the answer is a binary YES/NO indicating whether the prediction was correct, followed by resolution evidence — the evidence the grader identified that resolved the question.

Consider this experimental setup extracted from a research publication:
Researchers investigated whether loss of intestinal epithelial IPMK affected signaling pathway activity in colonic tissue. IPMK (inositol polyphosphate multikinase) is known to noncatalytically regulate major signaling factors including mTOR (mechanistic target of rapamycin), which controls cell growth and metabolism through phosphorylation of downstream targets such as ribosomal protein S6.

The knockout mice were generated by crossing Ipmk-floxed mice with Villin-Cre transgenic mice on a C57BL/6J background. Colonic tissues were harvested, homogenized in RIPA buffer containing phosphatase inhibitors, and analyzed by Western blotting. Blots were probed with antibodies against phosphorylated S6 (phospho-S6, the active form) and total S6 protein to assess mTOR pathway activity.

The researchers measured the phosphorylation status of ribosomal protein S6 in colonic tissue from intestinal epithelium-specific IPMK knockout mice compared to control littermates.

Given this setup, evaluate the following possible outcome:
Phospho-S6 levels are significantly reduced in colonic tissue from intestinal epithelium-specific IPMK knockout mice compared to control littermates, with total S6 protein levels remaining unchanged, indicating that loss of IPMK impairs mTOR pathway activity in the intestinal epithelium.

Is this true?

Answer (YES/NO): NO